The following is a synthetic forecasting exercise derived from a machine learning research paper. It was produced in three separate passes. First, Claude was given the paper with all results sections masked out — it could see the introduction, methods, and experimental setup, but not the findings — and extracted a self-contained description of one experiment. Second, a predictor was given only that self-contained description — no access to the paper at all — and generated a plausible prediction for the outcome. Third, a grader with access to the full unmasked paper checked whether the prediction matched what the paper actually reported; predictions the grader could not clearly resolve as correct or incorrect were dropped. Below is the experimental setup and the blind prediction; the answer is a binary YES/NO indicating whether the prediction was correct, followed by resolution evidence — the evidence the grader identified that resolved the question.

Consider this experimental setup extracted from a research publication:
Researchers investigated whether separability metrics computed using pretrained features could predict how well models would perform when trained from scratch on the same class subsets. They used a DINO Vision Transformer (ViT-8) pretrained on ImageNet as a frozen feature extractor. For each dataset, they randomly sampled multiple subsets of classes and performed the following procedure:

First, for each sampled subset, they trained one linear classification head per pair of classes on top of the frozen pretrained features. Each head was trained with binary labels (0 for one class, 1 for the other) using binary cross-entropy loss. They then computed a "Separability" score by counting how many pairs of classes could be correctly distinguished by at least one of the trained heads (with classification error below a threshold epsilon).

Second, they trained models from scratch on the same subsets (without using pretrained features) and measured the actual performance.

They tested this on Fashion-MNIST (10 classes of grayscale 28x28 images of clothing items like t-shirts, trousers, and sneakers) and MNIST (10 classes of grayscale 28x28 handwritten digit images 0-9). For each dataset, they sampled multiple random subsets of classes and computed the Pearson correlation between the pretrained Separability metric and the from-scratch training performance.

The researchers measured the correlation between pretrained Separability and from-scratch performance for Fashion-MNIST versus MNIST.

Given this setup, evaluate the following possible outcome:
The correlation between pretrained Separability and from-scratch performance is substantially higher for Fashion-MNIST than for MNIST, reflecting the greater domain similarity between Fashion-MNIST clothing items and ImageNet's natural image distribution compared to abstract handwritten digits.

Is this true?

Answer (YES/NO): YES